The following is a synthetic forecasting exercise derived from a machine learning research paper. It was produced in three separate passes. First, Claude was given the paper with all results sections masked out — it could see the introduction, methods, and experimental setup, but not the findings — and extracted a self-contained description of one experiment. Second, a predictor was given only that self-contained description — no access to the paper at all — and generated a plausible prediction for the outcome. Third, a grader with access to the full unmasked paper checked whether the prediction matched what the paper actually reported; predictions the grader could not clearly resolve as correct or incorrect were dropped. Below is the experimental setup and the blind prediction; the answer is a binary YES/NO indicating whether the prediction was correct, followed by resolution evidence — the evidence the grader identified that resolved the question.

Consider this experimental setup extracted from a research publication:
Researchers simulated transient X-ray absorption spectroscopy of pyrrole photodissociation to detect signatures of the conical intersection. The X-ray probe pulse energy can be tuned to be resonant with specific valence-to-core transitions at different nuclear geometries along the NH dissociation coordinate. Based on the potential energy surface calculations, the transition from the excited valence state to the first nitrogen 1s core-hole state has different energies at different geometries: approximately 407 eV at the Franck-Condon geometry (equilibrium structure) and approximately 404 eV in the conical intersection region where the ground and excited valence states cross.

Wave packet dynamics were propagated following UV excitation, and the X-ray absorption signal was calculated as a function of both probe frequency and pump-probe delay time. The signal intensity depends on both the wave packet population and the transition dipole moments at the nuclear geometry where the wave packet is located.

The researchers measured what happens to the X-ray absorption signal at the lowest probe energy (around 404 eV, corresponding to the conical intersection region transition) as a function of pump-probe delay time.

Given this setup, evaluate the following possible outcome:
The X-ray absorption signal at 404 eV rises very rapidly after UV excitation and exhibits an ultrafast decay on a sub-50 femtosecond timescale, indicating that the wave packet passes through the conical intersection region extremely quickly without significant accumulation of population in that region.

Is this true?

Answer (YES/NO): NO